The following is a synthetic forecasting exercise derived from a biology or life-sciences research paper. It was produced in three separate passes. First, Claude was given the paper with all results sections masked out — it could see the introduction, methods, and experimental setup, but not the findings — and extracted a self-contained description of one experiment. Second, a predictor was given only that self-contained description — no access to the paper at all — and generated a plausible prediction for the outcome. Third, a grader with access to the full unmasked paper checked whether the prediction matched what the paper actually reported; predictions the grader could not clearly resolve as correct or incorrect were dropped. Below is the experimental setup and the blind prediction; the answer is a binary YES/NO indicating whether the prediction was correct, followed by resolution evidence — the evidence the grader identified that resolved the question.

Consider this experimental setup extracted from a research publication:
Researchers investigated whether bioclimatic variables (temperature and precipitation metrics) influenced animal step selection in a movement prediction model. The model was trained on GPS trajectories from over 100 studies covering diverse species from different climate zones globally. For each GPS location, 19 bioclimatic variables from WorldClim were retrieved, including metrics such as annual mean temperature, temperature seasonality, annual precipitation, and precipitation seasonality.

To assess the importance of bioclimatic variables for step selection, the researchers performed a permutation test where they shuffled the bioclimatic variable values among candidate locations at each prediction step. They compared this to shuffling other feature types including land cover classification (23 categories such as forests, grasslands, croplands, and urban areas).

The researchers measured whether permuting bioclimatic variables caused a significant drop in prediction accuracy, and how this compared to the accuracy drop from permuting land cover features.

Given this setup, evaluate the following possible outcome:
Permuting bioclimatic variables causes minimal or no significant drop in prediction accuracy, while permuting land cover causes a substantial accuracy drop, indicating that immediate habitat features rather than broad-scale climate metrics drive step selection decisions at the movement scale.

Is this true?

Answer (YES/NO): YES